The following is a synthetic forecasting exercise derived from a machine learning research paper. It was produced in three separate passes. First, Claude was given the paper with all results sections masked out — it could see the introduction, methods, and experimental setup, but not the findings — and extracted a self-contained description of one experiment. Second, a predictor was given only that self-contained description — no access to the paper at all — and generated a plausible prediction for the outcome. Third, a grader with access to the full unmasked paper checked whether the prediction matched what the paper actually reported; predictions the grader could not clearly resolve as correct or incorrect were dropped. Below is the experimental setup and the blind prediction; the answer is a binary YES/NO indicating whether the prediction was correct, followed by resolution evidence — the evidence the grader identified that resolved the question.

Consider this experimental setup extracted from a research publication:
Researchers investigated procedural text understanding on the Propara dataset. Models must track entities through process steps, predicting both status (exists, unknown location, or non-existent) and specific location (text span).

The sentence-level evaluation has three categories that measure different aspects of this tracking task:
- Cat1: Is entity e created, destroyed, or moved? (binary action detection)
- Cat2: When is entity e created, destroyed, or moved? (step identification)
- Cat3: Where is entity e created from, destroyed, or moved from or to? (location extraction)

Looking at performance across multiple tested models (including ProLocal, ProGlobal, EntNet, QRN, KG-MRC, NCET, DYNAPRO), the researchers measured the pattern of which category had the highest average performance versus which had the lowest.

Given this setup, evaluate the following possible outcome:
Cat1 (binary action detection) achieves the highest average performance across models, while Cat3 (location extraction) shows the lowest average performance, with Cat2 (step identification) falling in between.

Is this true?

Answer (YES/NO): YES